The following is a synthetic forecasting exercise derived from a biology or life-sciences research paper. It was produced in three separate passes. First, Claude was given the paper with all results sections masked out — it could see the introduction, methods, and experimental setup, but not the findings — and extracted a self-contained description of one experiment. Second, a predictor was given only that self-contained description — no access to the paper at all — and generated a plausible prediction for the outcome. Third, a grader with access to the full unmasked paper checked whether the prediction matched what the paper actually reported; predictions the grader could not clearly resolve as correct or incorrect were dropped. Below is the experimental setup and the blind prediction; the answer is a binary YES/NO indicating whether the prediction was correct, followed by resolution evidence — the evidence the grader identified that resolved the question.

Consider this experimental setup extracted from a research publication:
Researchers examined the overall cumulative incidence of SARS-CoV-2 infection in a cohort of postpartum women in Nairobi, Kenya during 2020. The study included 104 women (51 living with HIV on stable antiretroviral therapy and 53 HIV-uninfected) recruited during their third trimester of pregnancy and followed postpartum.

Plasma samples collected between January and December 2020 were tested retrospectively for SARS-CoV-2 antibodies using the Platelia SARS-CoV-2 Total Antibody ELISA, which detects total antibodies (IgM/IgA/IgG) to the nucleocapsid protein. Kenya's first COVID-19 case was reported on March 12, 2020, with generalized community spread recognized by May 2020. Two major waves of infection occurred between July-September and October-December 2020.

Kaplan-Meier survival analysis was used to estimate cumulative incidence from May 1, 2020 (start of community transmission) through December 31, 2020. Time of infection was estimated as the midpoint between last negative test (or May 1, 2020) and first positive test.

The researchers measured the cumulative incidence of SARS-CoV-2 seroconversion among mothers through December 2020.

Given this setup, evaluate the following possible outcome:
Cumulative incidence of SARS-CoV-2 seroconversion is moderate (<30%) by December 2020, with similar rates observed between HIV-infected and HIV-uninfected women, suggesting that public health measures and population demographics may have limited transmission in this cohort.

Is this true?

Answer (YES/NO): NO